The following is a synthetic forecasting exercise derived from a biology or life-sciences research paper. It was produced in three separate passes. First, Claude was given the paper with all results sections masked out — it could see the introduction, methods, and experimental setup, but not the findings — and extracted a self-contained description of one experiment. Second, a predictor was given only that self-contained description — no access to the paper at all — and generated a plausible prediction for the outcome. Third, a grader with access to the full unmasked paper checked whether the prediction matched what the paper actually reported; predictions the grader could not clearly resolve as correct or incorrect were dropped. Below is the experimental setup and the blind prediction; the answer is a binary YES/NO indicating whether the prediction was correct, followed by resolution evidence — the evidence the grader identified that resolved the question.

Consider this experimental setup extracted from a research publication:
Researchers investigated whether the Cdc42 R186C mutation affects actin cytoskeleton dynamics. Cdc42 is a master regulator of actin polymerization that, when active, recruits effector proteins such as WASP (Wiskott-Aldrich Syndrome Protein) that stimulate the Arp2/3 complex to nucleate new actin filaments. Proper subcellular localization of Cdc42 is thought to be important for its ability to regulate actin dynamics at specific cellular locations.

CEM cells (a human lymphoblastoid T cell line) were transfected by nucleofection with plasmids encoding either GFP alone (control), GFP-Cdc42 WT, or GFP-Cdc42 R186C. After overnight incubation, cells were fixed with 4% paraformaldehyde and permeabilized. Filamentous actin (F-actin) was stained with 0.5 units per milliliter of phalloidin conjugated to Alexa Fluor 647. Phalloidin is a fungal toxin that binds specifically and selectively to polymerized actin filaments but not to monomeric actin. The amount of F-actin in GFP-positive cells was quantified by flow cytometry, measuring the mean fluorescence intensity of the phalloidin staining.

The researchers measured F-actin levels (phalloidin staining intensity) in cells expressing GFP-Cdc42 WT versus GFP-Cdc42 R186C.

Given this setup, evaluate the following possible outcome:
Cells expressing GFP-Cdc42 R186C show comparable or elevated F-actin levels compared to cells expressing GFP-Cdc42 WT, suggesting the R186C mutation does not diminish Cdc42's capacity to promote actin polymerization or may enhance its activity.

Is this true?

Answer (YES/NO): YES